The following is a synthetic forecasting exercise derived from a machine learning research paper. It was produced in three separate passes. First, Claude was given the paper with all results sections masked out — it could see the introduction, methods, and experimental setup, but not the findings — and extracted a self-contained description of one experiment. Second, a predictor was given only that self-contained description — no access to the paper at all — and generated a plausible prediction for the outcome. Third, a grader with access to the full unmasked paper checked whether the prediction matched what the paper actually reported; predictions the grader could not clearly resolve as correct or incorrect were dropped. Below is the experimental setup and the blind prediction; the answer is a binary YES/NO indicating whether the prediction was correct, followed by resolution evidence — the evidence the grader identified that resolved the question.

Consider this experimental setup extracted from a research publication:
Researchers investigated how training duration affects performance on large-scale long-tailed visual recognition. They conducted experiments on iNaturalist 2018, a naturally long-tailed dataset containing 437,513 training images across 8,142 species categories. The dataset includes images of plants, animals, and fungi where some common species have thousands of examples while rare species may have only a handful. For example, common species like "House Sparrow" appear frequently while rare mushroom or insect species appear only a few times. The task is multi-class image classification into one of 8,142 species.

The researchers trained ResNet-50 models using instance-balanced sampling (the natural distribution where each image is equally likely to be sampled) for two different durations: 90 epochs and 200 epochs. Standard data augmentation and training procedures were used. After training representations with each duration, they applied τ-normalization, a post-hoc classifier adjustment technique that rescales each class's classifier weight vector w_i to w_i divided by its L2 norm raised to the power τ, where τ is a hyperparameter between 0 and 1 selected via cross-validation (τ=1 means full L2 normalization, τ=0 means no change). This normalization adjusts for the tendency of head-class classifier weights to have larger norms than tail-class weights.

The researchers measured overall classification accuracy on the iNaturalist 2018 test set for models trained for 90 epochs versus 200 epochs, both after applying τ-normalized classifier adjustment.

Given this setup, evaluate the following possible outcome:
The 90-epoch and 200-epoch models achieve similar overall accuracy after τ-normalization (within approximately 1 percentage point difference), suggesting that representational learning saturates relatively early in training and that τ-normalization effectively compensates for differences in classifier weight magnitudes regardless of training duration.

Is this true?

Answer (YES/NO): NO